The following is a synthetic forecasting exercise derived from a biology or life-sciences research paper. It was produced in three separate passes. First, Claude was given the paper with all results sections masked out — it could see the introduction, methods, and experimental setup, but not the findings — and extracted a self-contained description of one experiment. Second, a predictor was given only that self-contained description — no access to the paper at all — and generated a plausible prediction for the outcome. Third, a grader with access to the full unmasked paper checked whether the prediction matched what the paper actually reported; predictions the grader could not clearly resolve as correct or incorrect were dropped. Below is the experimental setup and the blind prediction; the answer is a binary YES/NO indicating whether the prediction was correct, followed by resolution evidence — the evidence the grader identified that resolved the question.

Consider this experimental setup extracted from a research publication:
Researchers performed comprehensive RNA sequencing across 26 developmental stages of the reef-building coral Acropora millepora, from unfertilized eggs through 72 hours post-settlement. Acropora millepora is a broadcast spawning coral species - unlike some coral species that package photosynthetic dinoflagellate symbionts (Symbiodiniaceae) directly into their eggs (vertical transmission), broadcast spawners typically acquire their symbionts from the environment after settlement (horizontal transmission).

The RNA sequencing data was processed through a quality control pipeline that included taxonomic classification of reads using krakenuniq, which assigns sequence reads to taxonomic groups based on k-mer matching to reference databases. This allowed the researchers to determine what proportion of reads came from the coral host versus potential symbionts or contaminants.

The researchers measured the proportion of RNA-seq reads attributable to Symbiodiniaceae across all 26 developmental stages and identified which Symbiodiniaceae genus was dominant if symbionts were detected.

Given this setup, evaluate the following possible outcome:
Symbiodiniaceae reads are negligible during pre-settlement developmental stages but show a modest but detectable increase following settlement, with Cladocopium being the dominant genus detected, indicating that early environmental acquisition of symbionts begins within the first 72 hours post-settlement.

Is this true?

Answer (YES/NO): NO